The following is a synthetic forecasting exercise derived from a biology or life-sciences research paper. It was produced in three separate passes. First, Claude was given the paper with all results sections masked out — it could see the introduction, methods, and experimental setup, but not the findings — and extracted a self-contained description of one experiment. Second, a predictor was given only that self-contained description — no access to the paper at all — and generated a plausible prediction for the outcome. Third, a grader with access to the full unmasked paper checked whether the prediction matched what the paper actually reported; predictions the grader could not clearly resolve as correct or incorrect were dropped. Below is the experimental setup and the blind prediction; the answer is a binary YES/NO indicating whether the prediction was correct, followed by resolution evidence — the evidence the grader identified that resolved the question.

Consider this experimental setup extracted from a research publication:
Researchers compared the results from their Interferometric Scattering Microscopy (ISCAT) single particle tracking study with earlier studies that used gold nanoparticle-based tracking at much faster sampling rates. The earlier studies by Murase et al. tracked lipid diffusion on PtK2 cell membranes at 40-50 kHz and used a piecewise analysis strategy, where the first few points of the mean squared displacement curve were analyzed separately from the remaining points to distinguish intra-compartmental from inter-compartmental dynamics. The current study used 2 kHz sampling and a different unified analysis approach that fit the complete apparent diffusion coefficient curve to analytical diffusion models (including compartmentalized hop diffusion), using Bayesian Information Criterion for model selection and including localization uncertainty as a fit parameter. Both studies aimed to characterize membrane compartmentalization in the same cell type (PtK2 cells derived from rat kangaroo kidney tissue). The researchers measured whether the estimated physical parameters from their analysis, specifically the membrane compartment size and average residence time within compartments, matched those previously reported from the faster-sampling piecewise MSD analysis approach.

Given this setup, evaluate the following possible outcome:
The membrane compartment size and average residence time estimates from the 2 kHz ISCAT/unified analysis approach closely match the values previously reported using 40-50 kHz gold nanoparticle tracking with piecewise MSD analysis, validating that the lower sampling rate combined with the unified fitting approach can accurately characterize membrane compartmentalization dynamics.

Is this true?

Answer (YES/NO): NO